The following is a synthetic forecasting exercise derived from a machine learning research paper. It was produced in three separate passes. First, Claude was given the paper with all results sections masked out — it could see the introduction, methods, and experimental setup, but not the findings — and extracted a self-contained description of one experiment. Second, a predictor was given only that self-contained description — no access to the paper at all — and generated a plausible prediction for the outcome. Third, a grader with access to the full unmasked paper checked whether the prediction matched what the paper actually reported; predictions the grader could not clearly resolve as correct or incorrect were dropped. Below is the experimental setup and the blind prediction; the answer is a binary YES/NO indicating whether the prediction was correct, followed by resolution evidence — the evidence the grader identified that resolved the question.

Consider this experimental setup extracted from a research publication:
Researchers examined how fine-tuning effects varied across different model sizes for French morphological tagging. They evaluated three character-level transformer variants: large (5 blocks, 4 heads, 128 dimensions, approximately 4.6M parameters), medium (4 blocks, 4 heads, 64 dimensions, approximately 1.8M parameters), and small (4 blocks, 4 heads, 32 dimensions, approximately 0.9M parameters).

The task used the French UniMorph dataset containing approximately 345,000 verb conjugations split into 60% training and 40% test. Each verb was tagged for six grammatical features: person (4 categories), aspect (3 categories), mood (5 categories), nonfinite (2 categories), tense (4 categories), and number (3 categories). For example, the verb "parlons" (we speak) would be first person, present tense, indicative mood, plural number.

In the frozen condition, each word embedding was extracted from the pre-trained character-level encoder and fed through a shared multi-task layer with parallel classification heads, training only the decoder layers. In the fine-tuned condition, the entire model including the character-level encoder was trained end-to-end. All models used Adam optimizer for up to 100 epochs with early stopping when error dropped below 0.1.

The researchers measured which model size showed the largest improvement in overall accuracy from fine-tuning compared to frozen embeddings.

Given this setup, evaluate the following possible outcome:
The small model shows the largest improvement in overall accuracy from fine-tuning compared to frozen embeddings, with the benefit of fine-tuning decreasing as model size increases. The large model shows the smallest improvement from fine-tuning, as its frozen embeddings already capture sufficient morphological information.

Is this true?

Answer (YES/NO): YES